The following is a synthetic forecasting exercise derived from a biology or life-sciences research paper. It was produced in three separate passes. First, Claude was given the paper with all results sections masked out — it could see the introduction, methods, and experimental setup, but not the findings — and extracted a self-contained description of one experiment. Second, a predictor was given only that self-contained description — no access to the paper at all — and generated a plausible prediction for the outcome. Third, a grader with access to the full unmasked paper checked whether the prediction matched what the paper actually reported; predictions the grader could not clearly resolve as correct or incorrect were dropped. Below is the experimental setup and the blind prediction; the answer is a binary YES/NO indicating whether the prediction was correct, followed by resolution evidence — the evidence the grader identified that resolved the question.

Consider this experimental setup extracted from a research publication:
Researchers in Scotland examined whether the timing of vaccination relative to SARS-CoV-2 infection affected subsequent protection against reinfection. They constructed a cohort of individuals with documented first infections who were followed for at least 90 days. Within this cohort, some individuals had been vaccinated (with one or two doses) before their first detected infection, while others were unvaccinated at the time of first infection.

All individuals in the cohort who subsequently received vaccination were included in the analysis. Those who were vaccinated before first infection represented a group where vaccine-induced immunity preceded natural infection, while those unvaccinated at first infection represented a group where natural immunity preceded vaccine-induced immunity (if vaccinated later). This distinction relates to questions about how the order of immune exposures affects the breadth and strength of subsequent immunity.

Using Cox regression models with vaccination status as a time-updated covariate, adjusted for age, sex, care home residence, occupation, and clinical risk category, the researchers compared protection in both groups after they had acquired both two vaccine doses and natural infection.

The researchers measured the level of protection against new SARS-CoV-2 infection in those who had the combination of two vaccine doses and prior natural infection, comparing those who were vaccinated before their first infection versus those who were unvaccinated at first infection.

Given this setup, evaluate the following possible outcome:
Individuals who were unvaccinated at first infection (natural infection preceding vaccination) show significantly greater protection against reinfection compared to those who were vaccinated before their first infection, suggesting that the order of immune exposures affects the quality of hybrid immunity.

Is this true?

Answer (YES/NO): YES